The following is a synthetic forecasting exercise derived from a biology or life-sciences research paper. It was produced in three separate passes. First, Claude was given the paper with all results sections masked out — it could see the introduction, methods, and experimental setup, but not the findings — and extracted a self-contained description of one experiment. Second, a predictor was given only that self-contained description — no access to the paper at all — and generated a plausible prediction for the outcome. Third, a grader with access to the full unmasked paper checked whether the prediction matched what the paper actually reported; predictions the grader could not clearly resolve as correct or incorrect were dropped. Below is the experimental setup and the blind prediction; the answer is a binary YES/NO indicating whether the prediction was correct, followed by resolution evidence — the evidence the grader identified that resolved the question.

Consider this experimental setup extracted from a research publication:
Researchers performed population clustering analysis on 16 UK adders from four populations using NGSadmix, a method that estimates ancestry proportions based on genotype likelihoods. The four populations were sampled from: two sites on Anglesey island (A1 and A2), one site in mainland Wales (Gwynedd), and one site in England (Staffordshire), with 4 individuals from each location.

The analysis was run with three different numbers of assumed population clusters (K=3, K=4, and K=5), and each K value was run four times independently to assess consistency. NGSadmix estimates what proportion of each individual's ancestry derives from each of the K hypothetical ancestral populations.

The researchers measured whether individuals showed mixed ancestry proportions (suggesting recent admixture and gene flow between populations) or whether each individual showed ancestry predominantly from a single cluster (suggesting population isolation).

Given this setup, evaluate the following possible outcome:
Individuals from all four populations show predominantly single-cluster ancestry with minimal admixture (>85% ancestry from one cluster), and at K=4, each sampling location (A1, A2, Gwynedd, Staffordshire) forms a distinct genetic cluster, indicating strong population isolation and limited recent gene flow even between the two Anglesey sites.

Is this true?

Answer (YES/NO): YES